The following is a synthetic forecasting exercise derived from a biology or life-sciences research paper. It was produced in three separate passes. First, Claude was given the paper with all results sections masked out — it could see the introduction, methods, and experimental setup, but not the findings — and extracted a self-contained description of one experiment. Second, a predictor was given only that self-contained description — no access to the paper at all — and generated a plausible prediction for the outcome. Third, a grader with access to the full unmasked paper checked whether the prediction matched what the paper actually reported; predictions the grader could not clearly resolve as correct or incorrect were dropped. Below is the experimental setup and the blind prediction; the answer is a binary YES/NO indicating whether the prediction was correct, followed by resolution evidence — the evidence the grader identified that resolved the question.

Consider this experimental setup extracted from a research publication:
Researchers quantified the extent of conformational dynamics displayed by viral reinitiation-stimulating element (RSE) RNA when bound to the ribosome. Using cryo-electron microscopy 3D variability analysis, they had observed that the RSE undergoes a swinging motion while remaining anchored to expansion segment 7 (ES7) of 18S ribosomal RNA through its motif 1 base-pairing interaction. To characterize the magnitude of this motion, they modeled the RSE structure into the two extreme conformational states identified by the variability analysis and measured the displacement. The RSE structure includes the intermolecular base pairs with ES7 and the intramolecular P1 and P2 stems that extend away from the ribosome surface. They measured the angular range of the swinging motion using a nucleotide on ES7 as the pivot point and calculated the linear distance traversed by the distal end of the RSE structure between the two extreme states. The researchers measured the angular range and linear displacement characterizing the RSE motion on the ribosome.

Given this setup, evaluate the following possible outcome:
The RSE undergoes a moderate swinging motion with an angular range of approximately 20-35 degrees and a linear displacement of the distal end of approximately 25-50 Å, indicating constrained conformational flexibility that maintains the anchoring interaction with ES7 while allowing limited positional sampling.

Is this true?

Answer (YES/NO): NO